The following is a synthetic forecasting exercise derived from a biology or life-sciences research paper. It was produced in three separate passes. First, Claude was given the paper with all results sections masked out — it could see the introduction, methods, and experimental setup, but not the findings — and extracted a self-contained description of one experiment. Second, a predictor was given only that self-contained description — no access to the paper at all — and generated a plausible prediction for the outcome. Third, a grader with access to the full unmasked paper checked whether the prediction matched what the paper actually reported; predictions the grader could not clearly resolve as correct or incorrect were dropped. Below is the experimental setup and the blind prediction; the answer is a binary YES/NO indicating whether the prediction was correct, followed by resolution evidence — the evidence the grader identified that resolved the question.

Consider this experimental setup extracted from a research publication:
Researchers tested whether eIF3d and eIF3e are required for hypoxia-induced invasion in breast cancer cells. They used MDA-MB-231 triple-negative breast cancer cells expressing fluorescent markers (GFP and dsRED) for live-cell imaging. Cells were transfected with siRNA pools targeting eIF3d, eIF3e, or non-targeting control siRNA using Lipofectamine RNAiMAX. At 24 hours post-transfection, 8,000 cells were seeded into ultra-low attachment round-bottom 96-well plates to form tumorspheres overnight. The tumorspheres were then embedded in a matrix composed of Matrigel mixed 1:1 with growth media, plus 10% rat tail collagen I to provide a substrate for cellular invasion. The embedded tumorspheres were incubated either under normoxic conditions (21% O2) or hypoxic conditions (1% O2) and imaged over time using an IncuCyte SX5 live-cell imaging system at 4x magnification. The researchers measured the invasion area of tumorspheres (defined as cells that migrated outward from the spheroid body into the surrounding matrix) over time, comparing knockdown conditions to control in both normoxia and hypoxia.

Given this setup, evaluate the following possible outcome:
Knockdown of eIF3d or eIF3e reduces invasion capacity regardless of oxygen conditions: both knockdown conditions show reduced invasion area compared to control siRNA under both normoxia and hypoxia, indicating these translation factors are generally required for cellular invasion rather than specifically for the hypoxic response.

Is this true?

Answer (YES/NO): NO